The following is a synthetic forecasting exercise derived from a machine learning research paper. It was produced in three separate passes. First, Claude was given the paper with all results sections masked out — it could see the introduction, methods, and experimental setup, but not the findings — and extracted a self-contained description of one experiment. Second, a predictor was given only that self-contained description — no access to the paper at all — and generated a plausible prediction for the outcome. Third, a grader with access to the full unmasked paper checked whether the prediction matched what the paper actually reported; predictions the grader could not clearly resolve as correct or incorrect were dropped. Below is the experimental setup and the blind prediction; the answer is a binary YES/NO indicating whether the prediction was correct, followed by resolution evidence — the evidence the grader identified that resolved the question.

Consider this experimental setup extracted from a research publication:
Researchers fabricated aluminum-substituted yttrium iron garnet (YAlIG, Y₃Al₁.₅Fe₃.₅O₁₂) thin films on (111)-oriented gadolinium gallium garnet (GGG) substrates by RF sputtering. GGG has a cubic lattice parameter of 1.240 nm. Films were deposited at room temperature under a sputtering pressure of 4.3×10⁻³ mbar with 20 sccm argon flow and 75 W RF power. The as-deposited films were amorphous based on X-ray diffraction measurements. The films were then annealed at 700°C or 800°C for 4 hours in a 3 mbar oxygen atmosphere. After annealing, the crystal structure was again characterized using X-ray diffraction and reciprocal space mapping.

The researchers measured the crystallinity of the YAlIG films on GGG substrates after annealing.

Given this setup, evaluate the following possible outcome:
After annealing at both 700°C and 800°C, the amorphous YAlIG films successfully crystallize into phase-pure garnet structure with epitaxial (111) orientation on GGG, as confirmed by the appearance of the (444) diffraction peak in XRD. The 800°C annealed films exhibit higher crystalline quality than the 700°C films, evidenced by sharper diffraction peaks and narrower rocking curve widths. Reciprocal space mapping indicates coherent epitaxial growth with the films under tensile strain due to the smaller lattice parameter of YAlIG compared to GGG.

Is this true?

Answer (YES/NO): NO